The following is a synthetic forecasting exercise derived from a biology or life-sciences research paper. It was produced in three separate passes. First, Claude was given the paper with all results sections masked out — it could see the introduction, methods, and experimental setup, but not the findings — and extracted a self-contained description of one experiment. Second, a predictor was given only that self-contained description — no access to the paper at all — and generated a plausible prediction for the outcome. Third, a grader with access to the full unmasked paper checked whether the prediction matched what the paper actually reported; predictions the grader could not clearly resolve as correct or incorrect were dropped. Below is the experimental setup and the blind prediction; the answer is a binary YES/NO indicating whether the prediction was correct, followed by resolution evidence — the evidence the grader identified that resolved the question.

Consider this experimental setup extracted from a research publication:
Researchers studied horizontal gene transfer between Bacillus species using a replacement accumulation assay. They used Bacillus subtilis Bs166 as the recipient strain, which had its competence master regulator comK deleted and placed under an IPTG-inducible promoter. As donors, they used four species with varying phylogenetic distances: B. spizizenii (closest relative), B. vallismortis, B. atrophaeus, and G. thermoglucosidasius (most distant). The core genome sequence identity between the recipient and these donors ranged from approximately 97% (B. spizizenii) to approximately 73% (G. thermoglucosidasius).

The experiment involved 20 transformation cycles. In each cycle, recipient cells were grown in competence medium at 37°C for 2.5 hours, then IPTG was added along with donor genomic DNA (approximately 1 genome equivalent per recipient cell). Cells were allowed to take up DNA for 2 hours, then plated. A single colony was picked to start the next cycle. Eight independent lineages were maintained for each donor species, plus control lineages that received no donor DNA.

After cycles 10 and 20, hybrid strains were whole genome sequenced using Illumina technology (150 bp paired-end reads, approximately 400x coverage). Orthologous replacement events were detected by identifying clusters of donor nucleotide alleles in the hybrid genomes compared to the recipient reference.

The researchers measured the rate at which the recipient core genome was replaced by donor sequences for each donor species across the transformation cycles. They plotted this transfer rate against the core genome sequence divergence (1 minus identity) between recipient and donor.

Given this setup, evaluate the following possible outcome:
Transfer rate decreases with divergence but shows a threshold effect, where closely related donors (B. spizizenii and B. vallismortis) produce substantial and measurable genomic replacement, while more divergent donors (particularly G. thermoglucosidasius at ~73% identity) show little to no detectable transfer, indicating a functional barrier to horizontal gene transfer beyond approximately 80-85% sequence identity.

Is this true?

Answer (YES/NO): NO